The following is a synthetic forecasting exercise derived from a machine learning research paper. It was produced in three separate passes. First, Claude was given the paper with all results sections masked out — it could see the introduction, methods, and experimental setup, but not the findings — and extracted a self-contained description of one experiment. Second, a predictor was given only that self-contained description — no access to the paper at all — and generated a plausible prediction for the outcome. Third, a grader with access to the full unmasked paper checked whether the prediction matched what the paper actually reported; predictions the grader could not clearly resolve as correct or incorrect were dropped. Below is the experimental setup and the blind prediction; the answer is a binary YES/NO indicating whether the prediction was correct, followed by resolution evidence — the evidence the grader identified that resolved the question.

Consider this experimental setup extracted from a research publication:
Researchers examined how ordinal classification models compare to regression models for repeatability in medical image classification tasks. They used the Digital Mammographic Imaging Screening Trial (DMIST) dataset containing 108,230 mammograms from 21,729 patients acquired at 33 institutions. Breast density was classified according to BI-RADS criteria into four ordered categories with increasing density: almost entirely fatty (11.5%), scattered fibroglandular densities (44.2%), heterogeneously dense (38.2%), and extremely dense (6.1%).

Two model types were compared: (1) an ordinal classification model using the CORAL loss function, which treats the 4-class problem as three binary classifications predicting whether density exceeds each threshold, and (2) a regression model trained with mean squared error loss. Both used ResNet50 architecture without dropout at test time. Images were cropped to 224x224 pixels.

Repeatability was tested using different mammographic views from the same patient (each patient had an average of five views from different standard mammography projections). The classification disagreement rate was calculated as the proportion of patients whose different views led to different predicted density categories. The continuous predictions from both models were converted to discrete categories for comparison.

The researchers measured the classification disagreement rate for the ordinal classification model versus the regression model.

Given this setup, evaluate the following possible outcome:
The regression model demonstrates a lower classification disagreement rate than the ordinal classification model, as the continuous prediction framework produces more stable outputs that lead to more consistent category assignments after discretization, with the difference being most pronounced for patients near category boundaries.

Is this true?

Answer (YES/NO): YES